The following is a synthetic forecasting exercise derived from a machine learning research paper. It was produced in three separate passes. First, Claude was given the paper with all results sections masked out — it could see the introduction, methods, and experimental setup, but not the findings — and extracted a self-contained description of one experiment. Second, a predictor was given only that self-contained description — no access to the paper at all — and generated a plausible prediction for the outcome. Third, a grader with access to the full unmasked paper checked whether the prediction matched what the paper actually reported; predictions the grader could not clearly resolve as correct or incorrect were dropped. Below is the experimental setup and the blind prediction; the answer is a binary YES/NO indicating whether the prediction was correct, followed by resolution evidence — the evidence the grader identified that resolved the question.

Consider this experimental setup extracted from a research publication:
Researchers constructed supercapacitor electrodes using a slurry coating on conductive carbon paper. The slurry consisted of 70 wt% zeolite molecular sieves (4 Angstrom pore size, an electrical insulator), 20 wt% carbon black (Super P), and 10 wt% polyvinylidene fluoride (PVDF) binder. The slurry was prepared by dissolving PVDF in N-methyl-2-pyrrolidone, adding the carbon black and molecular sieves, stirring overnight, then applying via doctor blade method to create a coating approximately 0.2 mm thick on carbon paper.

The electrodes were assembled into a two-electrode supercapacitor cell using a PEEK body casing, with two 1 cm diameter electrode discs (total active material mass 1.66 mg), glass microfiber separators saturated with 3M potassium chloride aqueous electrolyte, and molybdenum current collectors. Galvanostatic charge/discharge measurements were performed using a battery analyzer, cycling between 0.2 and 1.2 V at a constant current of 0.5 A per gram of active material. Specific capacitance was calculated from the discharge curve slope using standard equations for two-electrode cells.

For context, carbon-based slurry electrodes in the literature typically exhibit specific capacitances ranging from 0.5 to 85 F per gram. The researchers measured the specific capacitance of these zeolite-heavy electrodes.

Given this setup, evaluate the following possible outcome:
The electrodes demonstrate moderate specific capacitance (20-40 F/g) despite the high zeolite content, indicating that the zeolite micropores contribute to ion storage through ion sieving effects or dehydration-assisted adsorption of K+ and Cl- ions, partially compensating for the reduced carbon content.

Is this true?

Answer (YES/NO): NO